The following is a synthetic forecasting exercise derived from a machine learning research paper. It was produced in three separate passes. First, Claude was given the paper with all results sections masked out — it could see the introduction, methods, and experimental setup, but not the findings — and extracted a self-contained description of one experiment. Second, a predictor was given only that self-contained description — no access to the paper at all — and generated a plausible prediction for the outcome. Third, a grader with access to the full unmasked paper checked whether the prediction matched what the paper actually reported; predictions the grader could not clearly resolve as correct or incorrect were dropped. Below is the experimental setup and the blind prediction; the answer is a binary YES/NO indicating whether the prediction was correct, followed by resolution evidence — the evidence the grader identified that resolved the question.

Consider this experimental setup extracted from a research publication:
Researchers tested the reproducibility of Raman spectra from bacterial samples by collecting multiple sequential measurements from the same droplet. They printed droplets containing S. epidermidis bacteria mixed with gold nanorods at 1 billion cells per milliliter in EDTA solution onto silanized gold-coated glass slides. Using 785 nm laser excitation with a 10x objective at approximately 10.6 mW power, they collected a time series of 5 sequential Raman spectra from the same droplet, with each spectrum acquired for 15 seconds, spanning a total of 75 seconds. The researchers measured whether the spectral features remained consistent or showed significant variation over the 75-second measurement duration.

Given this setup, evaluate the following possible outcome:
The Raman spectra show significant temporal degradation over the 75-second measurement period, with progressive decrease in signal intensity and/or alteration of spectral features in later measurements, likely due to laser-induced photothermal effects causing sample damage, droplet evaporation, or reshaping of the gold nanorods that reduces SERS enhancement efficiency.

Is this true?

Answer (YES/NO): NO